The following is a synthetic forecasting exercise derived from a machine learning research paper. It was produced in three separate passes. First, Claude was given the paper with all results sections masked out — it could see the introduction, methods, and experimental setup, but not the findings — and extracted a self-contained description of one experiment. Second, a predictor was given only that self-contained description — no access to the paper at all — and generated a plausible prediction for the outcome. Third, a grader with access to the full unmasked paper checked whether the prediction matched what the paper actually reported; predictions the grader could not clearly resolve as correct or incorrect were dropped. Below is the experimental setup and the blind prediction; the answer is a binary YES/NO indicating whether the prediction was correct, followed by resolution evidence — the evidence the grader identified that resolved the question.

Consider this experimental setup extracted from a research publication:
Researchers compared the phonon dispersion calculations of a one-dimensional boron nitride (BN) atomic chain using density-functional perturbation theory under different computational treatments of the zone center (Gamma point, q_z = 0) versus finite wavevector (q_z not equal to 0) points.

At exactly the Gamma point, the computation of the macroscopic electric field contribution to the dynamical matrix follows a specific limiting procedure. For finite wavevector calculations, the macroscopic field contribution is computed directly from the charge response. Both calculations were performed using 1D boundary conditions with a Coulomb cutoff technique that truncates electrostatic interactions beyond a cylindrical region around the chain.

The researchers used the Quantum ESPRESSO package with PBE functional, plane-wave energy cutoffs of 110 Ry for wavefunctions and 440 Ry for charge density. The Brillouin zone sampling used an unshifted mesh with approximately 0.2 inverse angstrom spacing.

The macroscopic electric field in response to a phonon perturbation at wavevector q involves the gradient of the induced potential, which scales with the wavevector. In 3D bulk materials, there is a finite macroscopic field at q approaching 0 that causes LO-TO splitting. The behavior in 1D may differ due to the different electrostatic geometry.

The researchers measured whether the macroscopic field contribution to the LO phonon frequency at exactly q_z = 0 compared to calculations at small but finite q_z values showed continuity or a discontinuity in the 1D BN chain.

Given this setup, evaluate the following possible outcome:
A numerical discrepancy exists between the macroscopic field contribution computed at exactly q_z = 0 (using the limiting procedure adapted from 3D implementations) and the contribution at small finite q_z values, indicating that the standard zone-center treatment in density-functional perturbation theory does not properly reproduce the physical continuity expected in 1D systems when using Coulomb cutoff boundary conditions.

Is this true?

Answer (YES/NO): NO